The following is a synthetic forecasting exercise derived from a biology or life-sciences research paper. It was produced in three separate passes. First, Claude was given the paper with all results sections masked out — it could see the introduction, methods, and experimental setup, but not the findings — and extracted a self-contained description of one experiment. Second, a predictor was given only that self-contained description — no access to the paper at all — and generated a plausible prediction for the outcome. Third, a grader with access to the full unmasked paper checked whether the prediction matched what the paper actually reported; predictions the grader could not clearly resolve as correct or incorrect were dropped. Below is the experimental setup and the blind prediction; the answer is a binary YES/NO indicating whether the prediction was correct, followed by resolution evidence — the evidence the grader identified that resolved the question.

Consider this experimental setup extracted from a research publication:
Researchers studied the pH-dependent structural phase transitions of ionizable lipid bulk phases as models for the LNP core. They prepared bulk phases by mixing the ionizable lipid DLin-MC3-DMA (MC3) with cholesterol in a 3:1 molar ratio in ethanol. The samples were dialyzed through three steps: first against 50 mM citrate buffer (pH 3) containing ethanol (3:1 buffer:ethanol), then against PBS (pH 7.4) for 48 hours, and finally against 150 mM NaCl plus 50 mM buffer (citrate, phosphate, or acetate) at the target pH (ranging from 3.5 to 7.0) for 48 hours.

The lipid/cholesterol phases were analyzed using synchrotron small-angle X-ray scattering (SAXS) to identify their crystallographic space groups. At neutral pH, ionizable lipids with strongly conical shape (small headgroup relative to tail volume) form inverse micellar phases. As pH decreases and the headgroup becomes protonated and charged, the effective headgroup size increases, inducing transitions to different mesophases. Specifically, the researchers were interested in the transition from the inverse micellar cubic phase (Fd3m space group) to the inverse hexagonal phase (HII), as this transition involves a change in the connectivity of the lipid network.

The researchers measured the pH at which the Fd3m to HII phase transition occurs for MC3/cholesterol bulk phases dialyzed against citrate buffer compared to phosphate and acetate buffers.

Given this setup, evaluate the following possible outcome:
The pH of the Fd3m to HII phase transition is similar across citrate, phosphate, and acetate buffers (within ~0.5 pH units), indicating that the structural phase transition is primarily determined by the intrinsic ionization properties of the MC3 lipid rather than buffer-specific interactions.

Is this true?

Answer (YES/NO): NO